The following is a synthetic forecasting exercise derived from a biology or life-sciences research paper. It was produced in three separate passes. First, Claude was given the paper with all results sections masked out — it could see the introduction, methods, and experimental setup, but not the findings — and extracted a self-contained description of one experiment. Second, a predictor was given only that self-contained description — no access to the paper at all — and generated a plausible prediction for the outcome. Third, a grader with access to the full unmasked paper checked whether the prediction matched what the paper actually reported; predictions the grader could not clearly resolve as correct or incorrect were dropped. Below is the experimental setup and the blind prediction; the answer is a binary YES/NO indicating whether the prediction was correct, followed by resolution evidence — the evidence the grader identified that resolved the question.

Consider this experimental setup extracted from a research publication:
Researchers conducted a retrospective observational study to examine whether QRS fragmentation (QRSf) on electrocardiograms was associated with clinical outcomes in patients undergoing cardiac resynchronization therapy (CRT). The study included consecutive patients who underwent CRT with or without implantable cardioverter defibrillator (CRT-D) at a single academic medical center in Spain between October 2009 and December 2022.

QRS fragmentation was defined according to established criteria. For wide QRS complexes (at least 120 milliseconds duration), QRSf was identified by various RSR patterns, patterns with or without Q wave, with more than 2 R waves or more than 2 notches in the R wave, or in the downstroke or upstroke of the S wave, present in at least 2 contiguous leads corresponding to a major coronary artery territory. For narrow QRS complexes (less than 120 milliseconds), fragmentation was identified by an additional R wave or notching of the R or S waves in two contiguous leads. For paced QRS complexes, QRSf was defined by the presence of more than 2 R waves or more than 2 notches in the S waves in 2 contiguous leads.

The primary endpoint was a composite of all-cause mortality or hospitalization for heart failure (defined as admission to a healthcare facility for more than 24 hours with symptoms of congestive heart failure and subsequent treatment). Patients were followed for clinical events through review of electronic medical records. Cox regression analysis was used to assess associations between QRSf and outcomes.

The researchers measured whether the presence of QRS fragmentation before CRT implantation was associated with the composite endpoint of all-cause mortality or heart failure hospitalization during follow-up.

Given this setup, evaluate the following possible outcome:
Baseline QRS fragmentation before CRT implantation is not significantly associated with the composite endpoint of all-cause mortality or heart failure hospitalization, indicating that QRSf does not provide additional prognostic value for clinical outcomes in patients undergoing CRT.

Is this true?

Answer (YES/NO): NO